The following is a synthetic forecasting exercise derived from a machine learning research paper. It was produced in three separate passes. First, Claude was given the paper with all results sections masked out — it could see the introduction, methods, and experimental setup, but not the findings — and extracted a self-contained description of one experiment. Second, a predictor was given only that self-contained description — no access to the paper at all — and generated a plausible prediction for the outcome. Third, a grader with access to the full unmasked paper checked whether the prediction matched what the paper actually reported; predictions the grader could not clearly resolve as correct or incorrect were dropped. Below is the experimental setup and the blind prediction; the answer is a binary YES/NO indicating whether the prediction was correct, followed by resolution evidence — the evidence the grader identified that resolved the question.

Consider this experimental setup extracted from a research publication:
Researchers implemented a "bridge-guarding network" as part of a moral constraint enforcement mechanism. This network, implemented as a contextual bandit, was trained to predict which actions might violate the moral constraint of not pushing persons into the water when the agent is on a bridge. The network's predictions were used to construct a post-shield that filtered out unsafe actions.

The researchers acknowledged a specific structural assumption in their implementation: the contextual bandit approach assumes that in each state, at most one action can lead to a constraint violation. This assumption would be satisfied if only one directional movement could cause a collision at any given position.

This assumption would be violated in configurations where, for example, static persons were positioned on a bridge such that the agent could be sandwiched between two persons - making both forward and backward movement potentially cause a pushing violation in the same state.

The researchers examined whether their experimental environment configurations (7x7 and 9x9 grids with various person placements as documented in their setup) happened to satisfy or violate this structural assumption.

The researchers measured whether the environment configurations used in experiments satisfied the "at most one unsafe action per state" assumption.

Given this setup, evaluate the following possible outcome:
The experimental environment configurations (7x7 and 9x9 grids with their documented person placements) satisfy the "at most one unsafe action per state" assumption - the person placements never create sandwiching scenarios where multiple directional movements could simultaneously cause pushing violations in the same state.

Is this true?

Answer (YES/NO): YES